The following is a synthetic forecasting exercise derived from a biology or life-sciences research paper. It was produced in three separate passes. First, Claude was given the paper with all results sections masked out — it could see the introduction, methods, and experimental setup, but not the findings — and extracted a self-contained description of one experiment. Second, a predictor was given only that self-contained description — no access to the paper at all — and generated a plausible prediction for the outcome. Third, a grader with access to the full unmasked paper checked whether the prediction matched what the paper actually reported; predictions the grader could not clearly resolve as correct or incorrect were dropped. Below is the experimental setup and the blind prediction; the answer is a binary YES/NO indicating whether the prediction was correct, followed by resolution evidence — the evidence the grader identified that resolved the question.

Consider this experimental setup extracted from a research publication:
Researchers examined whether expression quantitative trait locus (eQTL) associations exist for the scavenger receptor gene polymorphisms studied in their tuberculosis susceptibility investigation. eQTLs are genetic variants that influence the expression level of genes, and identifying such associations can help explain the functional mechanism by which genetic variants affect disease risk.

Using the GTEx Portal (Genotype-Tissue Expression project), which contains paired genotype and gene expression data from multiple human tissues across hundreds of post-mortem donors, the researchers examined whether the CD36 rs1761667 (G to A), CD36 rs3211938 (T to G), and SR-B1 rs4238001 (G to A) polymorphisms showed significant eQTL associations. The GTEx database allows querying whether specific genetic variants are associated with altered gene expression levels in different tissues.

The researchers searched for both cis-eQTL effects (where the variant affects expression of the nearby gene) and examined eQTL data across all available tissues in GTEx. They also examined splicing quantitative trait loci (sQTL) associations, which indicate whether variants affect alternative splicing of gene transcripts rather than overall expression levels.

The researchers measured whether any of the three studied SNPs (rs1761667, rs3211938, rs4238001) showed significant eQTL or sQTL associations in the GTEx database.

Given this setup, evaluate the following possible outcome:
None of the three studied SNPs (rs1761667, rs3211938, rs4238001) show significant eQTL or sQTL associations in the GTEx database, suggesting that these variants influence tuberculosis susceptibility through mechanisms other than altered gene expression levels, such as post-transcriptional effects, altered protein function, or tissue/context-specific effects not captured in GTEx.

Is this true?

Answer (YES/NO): NO